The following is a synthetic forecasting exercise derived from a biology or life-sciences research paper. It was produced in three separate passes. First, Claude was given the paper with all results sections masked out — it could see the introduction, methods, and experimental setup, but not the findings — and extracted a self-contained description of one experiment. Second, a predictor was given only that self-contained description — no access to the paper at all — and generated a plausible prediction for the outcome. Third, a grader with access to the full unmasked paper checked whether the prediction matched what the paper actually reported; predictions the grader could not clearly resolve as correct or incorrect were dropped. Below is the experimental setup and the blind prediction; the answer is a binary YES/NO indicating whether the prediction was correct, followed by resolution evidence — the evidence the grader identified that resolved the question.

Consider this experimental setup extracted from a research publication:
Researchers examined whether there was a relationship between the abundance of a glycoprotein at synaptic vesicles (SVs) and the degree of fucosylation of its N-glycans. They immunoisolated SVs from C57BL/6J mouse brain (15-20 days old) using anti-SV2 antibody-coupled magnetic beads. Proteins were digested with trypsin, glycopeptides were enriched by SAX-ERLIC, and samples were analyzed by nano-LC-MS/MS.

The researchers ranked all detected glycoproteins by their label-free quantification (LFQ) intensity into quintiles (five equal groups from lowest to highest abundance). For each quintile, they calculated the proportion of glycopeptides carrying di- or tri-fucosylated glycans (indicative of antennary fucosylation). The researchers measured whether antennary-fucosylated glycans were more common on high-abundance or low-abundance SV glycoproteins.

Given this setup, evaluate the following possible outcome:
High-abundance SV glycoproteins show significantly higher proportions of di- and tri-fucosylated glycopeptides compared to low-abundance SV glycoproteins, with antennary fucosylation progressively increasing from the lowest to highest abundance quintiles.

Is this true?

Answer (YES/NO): YES